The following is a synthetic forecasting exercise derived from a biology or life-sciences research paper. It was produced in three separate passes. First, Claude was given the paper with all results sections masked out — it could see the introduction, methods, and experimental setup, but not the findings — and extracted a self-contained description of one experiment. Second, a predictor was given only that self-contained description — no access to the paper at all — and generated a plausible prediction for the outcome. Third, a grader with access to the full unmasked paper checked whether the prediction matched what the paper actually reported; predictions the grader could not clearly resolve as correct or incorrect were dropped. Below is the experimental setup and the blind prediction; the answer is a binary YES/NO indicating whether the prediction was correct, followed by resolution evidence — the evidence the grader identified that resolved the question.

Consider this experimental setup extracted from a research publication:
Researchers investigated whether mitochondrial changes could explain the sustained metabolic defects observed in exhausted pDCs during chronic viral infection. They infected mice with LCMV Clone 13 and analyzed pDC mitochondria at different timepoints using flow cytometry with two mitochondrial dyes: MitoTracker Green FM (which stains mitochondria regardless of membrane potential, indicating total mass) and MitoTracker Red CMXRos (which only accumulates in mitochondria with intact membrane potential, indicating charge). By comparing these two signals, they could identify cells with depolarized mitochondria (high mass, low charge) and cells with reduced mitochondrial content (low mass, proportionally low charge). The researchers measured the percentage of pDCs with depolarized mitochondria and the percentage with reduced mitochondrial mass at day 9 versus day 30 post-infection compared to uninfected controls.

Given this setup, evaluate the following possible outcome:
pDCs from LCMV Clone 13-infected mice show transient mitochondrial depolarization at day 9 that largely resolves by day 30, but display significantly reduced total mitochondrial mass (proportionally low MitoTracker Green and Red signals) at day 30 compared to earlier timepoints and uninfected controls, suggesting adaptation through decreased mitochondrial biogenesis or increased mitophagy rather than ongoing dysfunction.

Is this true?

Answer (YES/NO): NO